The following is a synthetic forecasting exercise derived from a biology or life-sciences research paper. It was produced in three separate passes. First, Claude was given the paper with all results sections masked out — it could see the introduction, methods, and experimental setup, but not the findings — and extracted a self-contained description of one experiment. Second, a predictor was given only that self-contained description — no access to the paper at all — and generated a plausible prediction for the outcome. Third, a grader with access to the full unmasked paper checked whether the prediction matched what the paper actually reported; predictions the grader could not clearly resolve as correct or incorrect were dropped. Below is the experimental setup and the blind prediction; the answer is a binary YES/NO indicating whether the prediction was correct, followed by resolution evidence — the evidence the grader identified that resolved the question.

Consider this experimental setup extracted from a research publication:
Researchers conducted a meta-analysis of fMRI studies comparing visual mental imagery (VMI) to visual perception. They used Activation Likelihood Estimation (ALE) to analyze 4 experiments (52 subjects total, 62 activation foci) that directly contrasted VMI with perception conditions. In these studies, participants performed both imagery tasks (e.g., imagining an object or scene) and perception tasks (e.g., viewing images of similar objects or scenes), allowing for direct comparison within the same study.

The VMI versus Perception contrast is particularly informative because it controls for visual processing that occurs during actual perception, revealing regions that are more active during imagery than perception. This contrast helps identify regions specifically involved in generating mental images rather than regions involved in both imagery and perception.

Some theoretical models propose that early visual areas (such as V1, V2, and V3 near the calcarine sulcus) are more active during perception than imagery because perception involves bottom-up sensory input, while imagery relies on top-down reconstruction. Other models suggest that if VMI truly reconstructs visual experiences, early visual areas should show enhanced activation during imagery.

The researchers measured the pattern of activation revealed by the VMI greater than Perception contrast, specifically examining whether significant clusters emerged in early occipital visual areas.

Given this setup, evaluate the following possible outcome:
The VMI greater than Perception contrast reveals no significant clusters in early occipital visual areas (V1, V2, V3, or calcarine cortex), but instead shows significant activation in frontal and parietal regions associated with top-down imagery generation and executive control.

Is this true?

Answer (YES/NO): NO